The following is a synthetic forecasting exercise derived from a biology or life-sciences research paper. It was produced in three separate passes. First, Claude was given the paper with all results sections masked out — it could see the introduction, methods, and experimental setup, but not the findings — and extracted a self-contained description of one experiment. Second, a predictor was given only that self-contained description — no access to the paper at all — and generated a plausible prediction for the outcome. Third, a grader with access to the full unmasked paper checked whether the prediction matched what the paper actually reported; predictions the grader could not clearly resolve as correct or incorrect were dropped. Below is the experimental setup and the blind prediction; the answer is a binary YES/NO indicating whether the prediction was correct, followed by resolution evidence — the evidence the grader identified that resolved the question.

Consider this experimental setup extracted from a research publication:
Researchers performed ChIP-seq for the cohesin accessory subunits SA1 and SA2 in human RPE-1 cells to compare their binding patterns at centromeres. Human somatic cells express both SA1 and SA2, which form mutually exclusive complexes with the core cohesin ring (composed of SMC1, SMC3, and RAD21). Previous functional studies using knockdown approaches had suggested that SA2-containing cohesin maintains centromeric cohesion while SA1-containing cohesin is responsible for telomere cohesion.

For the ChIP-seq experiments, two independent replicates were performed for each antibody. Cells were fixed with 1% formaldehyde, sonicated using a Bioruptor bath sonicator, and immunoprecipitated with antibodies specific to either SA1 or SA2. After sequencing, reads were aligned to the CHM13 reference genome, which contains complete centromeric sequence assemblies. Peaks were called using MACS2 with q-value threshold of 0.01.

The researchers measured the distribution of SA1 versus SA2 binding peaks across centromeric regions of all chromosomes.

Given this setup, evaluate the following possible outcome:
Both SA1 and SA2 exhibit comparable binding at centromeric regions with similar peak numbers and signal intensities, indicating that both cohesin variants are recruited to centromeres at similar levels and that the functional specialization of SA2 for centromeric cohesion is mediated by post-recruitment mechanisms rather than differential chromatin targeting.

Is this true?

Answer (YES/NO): YES